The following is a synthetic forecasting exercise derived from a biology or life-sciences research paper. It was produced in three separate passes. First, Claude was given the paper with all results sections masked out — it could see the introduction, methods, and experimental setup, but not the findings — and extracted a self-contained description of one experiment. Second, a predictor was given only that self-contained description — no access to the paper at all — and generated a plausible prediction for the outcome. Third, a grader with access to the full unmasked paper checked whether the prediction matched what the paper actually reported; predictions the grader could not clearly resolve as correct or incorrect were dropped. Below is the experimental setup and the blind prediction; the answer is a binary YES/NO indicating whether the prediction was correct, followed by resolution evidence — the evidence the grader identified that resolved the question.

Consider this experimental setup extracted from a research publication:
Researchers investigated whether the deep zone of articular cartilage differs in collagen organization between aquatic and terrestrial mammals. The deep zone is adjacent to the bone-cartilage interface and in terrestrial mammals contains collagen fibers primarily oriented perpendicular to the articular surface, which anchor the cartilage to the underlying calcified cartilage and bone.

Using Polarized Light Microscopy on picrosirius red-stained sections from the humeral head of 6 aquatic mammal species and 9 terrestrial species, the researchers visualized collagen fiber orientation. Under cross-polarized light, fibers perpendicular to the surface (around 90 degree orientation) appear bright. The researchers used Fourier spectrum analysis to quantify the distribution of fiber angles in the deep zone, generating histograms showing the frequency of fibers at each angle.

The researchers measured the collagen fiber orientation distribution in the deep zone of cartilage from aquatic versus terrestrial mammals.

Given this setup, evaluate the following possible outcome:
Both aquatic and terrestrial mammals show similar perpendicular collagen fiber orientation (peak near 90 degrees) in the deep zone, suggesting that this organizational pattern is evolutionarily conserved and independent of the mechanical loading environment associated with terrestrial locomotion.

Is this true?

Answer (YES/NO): NO